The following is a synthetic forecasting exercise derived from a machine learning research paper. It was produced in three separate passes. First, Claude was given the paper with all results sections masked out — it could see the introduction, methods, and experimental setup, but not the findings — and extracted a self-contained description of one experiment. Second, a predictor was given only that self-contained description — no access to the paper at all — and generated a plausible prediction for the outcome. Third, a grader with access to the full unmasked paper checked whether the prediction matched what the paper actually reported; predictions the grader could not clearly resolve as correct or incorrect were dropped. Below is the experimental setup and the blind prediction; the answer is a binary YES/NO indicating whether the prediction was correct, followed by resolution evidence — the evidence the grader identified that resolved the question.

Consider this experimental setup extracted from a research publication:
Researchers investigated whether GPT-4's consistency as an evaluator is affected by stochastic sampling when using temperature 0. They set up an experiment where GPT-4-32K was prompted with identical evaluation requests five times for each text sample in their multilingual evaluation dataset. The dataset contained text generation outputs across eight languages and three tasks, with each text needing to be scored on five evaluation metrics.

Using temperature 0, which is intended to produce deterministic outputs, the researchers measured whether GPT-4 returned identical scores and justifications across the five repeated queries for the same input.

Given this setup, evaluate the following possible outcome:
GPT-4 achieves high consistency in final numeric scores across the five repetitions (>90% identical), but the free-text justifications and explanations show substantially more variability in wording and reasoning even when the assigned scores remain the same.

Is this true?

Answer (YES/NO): NO